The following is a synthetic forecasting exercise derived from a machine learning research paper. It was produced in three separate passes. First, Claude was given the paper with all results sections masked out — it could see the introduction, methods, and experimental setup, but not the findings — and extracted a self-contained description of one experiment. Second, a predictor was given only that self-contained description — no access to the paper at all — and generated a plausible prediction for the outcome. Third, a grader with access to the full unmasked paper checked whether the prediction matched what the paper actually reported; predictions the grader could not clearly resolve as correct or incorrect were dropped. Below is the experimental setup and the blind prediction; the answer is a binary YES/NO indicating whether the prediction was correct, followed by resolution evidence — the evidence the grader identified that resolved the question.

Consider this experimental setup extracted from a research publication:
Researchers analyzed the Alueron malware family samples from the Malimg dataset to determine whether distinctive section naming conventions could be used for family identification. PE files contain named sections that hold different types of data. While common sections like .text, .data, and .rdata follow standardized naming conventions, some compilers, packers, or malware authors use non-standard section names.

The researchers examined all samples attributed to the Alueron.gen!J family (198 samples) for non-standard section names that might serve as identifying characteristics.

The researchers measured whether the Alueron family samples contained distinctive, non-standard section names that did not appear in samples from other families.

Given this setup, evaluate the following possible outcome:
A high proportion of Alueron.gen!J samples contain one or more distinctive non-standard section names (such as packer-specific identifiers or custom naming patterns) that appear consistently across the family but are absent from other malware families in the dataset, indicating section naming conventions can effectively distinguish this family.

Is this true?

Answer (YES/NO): YES